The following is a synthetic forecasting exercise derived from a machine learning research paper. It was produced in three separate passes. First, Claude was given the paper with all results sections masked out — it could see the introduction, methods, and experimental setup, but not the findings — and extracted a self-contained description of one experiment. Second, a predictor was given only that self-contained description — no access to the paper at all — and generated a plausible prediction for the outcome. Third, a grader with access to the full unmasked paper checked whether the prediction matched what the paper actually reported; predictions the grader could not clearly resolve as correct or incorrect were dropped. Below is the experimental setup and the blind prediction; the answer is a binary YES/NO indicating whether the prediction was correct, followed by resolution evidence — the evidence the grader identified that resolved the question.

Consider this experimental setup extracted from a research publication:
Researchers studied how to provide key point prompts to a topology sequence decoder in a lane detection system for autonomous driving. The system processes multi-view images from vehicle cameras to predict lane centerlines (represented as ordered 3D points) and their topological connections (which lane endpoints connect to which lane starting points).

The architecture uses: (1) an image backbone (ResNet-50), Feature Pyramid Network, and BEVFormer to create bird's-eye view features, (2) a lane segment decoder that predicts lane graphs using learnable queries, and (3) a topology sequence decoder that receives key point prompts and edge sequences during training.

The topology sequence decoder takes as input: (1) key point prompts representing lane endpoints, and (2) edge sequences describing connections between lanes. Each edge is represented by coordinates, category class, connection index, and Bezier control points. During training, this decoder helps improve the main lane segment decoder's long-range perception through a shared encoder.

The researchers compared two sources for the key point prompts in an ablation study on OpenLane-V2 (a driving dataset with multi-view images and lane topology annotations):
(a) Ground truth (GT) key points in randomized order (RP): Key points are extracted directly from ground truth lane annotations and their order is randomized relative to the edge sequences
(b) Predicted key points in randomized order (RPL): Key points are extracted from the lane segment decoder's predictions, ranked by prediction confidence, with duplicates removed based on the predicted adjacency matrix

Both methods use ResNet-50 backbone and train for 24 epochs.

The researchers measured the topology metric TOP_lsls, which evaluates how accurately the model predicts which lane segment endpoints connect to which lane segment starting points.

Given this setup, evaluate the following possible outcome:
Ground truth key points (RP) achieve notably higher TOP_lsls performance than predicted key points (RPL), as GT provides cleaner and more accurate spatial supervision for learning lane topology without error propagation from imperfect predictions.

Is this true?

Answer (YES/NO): YES